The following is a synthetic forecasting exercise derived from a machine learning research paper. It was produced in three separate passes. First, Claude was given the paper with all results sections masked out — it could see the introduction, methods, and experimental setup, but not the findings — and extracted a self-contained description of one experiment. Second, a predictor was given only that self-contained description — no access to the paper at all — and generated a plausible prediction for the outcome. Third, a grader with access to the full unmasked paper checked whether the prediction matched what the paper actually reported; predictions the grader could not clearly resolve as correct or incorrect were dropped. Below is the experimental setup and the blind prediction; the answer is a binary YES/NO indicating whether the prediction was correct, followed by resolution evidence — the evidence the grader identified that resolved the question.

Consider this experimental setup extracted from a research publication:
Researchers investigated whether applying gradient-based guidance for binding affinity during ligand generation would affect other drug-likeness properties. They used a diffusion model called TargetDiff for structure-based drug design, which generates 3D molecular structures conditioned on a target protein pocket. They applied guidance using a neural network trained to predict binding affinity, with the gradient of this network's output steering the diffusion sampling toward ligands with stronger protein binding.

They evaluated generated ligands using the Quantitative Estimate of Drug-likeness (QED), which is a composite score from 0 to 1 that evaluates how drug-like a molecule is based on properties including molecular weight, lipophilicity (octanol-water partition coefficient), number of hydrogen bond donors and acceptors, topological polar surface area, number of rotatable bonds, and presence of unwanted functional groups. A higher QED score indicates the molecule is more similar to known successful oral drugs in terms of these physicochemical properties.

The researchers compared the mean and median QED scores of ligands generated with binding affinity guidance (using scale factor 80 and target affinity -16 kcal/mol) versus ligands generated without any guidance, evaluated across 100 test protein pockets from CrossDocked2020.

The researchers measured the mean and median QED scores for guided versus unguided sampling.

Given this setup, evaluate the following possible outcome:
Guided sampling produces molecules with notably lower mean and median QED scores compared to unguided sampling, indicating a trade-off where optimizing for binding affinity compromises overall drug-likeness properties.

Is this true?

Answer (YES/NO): NO